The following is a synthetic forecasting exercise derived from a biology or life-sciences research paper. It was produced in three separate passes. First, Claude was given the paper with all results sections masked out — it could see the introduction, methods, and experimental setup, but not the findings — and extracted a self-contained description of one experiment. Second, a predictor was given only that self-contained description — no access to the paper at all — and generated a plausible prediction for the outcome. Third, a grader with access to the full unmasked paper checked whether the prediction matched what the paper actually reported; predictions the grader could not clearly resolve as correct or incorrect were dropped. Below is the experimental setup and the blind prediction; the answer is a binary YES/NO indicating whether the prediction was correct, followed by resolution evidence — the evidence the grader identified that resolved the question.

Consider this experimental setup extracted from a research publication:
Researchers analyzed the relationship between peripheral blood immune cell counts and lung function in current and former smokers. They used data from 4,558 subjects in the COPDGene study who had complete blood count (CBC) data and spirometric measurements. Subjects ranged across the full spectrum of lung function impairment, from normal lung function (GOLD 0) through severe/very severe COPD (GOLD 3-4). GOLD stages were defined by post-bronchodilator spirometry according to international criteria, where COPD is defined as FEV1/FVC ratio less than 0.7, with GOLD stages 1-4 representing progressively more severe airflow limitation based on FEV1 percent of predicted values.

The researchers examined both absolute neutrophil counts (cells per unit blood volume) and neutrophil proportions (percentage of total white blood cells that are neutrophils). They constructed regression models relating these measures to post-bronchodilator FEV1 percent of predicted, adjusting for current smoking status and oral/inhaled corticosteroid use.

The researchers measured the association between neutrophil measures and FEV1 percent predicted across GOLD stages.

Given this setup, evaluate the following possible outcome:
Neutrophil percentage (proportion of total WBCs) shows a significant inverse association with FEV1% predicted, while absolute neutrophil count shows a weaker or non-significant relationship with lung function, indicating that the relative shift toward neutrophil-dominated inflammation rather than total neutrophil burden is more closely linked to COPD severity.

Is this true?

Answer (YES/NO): NO